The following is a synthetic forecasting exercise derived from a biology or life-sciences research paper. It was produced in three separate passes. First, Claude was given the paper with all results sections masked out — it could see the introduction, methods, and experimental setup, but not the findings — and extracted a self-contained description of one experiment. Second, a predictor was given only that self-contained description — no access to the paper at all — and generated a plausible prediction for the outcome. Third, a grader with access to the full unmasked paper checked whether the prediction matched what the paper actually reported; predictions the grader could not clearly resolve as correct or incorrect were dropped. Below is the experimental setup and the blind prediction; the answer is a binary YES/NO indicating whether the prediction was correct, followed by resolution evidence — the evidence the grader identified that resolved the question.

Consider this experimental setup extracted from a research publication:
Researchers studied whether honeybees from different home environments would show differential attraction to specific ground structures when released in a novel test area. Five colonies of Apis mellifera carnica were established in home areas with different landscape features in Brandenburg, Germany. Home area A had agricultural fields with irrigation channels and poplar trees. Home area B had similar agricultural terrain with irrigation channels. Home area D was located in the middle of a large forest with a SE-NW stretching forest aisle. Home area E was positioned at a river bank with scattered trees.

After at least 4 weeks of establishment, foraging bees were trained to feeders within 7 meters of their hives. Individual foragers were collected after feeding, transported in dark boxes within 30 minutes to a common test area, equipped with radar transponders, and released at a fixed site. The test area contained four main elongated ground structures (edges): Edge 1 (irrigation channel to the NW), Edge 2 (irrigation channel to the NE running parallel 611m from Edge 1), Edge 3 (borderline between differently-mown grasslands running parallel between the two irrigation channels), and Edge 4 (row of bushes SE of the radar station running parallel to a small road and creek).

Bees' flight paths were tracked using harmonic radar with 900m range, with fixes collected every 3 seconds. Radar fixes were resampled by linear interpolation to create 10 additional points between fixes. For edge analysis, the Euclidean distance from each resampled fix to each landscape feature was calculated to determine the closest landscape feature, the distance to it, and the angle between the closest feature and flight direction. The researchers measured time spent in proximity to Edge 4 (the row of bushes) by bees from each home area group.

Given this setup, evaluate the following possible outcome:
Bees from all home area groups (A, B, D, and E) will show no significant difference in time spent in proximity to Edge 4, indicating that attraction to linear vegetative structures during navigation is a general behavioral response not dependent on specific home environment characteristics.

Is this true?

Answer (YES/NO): NO